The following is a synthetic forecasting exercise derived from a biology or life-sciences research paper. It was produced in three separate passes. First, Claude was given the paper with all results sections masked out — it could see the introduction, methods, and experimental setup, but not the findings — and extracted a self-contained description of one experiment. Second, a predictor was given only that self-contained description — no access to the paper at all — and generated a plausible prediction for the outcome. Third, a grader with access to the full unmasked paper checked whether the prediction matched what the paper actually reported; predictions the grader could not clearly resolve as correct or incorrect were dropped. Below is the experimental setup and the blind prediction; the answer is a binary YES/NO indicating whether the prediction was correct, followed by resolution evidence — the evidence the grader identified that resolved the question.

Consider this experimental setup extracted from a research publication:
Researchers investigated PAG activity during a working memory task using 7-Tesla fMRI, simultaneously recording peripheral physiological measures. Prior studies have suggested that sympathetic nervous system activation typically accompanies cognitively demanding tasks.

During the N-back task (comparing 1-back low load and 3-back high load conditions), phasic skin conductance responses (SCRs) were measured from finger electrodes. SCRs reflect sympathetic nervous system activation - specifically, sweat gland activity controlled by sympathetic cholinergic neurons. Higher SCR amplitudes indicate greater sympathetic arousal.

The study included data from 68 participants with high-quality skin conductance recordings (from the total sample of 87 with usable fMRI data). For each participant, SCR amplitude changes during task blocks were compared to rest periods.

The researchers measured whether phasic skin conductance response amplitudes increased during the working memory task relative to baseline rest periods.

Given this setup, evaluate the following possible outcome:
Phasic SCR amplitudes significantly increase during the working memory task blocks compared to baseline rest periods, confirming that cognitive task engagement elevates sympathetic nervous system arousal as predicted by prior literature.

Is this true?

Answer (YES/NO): YES